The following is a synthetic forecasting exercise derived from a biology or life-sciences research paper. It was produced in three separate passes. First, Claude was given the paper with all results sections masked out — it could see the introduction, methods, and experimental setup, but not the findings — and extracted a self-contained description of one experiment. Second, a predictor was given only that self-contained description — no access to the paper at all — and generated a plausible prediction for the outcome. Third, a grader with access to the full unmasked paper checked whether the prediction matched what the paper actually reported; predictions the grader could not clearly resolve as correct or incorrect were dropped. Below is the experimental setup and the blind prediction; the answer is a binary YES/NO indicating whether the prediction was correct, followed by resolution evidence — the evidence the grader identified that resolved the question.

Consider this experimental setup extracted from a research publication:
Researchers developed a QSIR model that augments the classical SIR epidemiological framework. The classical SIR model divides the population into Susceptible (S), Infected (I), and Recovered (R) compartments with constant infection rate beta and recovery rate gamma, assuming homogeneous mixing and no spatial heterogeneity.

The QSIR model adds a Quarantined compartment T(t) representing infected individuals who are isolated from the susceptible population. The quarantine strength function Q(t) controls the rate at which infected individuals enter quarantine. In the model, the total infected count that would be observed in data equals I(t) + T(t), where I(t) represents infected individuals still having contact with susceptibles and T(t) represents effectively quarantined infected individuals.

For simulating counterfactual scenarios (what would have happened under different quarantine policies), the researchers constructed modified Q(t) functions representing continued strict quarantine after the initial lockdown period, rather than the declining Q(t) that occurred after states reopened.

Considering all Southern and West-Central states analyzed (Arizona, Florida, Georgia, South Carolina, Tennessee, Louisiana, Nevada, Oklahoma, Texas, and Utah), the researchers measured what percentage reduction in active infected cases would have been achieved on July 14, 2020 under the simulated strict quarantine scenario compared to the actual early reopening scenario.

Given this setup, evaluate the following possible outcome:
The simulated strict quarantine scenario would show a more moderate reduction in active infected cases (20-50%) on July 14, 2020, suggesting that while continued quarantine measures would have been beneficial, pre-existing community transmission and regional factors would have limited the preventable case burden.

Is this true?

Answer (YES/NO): NO